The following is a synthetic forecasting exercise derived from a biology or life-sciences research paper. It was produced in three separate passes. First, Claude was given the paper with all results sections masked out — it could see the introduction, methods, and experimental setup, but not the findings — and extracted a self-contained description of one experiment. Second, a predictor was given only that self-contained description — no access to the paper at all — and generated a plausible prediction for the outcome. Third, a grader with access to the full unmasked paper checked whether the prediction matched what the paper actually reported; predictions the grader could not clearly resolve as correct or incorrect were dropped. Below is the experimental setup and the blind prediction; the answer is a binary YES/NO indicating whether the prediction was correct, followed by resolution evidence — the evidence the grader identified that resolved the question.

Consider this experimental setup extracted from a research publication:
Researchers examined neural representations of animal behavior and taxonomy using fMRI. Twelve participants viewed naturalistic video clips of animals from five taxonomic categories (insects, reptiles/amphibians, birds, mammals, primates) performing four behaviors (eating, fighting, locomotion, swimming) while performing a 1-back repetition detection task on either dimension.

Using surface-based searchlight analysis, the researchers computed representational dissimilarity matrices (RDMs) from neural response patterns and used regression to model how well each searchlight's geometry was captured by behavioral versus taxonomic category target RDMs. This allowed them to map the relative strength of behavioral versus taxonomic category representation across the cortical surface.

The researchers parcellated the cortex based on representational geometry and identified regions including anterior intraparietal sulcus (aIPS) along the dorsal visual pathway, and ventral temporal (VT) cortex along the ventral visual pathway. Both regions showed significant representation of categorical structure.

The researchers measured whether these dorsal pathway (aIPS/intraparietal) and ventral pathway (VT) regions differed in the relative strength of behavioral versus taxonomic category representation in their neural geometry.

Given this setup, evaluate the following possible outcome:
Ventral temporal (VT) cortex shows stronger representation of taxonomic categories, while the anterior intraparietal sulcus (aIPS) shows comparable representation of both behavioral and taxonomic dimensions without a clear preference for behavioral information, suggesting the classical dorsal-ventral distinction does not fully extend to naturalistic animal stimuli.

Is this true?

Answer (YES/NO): NO